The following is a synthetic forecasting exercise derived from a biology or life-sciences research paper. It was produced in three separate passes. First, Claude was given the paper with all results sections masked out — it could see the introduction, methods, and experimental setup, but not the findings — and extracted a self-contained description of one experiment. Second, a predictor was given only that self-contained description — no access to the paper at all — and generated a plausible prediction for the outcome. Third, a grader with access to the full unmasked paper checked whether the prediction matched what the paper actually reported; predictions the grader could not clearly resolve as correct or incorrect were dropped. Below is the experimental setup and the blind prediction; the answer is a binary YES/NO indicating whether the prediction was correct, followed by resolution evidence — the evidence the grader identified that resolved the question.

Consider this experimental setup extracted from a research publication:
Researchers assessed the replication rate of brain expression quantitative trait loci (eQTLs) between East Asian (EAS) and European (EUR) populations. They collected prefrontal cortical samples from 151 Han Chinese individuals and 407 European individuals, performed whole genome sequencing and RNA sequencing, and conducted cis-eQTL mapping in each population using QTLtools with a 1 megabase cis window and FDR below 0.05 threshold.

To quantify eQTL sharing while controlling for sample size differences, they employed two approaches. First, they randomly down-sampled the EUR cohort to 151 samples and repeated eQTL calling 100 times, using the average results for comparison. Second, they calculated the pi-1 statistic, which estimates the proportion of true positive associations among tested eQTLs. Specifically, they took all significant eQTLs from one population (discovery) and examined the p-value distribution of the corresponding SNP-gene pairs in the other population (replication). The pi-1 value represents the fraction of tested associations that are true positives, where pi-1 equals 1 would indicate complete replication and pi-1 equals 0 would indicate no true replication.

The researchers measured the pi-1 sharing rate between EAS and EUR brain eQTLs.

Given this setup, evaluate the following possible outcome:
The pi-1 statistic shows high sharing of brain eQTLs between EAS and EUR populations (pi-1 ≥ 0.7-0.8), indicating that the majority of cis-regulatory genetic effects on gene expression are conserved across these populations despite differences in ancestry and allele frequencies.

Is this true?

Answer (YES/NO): YES